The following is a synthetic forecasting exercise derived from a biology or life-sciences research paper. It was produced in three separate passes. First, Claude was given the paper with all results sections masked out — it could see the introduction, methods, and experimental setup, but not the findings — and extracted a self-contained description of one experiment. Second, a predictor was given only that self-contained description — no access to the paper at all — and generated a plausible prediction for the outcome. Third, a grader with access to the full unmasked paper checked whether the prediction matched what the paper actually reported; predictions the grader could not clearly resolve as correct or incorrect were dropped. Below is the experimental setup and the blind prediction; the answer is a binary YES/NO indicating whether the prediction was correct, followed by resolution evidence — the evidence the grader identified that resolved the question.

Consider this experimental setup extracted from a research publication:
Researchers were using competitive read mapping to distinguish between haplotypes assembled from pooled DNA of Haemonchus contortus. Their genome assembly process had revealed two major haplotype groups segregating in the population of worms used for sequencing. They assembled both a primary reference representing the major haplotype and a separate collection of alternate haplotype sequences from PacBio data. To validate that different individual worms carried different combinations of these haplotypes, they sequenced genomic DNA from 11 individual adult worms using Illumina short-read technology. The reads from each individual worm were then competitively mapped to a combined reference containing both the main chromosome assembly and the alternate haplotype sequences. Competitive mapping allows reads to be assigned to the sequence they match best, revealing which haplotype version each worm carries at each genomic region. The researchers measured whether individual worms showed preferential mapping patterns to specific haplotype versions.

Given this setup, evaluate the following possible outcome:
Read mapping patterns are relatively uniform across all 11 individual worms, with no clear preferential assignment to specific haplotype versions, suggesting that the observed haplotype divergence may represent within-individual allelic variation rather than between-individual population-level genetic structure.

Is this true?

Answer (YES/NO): NO